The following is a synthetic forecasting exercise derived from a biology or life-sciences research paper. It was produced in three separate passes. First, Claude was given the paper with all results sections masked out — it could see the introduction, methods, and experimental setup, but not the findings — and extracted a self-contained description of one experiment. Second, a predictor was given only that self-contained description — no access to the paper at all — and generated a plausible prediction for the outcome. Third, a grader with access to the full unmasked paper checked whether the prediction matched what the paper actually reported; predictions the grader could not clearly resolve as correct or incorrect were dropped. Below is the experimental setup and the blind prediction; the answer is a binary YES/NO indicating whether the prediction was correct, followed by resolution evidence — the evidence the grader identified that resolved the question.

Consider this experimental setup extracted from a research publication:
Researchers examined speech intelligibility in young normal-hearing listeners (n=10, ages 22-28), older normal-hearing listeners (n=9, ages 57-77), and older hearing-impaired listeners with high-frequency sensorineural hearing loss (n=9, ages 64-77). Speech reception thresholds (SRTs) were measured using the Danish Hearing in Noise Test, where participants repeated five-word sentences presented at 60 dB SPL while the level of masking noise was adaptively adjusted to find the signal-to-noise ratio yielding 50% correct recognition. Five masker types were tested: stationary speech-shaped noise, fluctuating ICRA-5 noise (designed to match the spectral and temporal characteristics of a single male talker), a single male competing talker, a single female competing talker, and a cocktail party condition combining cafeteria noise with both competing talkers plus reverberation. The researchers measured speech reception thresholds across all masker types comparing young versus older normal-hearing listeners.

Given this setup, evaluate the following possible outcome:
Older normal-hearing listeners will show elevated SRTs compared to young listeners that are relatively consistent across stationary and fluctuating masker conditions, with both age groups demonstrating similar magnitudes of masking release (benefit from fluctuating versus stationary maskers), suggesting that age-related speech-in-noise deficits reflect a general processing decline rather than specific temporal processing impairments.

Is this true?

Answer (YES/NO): NO